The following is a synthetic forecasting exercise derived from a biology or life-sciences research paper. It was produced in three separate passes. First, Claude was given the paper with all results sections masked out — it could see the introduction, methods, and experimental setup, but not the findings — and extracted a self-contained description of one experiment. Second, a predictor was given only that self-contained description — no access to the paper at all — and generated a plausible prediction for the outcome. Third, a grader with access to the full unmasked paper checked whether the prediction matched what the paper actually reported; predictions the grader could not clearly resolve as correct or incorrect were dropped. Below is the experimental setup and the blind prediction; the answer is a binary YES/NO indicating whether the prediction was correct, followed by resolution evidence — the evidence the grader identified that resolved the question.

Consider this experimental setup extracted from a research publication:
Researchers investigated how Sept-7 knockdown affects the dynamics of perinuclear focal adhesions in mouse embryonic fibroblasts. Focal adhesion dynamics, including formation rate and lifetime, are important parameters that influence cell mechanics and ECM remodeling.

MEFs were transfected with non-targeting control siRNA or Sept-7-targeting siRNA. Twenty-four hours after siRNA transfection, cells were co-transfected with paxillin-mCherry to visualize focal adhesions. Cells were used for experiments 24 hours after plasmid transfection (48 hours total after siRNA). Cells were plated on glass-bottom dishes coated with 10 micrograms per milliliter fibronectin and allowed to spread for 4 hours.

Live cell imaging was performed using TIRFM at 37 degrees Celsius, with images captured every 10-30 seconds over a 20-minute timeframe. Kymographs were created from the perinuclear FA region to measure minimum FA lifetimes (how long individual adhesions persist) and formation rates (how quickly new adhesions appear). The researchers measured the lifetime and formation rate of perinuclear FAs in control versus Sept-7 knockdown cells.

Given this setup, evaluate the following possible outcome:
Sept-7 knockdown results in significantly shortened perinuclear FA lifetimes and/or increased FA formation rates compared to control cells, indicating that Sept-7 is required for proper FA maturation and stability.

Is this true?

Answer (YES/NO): YES